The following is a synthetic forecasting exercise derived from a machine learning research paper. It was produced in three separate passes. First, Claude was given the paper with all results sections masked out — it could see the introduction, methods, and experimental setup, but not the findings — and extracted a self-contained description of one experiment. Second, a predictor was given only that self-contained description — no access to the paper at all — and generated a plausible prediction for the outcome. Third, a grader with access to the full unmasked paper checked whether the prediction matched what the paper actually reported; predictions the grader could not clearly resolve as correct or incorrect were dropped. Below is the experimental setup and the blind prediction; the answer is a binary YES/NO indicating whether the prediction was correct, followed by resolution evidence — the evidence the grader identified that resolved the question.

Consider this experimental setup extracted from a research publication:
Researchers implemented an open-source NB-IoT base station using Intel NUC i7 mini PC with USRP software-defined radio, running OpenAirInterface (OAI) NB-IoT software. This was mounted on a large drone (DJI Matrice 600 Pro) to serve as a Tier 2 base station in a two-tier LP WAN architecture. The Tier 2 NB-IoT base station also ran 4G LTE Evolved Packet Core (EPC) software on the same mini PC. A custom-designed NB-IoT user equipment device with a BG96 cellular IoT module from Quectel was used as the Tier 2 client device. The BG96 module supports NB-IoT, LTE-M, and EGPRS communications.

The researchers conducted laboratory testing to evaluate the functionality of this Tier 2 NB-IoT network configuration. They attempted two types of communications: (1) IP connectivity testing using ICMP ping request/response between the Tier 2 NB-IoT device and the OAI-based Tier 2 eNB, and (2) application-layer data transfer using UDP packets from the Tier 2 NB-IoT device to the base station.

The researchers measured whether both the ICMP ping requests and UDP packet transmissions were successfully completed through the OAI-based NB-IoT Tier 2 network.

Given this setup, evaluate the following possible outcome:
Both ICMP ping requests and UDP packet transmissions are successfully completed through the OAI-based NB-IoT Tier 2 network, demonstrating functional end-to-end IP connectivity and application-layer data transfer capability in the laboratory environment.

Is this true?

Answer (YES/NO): NO